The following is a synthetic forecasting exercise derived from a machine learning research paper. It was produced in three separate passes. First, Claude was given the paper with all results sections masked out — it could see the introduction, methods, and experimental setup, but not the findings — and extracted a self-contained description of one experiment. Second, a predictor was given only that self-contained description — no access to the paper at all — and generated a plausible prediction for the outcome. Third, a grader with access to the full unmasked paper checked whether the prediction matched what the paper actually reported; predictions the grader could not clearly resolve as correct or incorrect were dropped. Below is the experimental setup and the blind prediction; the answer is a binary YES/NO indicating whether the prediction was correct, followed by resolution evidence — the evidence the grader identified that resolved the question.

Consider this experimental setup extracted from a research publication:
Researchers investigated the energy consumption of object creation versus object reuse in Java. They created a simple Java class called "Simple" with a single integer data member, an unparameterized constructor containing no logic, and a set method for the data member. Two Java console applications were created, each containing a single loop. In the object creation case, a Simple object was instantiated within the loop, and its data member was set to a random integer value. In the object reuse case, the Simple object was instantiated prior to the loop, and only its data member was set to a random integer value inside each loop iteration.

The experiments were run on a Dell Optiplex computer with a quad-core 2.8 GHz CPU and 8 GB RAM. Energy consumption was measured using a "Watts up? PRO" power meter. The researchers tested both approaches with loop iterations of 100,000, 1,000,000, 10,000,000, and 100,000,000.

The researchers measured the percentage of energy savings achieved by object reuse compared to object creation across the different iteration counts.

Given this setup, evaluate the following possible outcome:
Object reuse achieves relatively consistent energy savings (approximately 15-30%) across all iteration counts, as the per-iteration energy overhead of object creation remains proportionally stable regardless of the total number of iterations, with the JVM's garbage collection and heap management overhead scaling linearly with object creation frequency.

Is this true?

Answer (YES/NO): NO